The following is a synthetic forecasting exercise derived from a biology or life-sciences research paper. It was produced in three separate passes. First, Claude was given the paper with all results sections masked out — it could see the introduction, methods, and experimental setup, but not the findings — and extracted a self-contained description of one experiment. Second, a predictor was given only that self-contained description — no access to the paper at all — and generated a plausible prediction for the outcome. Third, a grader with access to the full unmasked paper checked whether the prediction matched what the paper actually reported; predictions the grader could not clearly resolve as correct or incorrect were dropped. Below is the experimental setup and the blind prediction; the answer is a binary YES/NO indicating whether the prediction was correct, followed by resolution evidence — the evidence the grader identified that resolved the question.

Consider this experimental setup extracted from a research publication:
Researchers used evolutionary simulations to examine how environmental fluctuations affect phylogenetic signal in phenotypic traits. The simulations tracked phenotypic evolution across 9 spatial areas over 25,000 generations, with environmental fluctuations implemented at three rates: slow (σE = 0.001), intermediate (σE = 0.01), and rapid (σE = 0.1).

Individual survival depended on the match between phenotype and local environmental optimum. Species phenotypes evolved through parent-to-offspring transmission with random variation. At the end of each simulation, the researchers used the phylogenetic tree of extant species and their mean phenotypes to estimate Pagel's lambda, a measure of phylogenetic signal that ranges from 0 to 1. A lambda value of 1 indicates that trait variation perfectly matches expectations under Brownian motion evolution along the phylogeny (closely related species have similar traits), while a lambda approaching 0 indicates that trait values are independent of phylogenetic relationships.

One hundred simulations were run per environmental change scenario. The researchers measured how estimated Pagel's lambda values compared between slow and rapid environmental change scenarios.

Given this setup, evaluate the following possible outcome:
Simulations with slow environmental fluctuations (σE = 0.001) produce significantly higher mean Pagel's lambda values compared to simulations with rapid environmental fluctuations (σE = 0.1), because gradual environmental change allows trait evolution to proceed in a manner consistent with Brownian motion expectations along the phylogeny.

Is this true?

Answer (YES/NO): YES